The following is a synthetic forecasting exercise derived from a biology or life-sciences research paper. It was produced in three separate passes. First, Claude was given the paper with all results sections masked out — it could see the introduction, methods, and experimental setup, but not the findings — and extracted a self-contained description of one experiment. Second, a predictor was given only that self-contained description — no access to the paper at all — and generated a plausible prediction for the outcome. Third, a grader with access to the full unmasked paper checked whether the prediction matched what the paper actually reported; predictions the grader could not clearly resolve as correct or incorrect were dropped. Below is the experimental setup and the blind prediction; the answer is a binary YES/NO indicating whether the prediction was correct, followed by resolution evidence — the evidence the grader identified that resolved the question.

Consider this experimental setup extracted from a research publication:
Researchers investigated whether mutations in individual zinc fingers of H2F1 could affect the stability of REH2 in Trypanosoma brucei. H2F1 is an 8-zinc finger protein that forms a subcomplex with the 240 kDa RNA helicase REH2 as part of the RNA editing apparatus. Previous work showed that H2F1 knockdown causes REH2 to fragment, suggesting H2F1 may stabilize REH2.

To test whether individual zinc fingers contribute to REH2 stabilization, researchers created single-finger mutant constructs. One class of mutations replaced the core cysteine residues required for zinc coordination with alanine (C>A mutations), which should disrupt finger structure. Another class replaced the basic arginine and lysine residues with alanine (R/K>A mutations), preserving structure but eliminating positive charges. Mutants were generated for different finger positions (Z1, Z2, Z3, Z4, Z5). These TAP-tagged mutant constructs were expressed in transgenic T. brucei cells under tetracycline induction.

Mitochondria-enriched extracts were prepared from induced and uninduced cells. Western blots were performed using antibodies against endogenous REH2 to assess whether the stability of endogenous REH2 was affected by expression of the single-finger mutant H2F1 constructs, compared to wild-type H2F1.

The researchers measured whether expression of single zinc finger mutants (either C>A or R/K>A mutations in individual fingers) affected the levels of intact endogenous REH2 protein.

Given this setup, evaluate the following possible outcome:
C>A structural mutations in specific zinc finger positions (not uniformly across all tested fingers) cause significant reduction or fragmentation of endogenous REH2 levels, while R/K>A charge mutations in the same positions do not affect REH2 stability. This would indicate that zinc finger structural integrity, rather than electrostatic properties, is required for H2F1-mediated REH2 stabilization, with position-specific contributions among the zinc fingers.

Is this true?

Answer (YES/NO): NO